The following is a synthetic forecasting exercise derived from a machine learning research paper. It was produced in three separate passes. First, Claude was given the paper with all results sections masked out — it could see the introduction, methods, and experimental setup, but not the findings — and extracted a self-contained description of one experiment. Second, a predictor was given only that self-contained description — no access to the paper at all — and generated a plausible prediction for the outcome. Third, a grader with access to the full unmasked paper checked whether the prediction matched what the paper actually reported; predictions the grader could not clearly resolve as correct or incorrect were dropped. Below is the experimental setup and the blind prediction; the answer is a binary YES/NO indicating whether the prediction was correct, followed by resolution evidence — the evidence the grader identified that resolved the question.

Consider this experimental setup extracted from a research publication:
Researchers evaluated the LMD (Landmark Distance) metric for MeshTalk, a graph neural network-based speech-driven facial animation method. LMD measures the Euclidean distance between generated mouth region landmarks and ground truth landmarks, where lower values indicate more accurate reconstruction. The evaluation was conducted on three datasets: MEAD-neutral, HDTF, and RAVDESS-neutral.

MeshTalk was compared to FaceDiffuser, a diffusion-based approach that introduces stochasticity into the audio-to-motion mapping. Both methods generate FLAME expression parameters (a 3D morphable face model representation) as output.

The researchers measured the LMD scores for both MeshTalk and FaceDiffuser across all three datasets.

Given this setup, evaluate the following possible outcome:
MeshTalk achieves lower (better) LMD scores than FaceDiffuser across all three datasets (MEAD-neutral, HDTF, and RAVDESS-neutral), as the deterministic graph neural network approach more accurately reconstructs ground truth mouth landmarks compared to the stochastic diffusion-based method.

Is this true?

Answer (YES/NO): NO